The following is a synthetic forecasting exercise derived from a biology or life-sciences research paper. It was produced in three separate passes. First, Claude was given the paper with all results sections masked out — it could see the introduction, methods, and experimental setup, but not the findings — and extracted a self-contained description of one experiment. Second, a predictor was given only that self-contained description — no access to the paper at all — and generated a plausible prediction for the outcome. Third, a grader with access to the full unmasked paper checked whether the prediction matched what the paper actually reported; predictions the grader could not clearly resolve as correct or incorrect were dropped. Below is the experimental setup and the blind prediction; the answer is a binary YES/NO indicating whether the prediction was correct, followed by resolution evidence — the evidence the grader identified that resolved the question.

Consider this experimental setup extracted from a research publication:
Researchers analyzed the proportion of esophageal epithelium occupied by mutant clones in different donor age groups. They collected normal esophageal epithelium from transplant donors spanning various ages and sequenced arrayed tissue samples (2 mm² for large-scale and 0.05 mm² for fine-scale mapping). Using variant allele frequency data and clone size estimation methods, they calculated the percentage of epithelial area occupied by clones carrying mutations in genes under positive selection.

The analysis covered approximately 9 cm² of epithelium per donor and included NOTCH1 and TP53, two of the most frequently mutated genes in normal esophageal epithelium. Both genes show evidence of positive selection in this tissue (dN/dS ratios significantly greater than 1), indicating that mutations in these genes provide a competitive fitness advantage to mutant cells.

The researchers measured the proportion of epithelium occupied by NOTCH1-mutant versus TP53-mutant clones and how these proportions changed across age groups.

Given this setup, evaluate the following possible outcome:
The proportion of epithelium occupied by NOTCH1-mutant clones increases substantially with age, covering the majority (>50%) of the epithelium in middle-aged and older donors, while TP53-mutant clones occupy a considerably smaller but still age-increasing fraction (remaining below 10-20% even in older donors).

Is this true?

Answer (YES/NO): YES